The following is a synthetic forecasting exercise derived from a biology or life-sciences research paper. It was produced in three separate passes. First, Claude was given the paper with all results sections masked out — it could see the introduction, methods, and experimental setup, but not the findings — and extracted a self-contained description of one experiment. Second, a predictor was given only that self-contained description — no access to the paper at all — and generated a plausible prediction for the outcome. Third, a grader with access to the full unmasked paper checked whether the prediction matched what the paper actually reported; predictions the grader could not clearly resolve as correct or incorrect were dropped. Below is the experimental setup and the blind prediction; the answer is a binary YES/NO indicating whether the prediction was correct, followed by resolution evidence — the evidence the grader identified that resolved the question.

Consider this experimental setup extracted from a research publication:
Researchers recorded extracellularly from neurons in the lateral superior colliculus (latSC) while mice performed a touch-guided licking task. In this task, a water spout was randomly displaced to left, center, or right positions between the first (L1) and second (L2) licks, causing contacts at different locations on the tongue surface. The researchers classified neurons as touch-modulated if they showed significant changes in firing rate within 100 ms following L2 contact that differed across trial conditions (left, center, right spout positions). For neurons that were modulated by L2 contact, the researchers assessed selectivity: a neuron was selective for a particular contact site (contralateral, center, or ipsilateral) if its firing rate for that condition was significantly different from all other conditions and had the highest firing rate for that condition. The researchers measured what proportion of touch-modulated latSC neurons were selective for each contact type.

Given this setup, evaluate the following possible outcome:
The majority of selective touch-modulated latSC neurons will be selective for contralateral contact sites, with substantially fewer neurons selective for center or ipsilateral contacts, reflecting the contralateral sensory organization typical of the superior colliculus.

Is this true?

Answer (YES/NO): YES